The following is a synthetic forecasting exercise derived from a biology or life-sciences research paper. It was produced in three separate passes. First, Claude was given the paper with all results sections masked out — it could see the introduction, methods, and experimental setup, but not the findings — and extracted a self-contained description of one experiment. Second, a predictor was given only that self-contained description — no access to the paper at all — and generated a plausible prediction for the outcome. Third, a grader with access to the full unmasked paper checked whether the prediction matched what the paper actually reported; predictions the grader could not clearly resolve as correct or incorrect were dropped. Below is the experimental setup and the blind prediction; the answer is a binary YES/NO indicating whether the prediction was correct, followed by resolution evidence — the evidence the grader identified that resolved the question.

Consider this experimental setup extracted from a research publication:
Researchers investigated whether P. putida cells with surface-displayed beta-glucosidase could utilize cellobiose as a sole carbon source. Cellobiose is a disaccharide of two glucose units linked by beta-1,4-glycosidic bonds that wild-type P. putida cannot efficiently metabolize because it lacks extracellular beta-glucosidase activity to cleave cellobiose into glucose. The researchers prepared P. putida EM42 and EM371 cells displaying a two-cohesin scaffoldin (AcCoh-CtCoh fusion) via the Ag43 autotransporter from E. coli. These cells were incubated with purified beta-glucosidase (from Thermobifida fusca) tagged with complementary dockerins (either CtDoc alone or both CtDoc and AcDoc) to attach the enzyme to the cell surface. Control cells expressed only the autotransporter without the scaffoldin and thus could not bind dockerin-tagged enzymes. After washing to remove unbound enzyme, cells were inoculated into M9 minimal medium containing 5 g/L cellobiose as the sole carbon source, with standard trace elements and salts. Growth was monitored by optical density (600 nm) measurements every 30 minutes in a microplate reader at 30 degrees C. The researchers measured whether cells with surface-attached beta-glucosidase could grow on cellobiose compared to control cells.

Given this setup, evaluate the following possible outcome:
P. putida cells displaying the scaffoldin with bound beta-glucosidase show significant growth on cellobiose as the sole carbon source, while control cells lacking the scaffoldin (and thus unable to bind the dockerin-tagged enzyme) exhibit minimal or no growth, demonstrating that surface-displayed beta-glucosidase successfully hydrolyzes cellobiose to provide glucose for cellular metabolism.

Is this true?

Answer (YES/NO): YES